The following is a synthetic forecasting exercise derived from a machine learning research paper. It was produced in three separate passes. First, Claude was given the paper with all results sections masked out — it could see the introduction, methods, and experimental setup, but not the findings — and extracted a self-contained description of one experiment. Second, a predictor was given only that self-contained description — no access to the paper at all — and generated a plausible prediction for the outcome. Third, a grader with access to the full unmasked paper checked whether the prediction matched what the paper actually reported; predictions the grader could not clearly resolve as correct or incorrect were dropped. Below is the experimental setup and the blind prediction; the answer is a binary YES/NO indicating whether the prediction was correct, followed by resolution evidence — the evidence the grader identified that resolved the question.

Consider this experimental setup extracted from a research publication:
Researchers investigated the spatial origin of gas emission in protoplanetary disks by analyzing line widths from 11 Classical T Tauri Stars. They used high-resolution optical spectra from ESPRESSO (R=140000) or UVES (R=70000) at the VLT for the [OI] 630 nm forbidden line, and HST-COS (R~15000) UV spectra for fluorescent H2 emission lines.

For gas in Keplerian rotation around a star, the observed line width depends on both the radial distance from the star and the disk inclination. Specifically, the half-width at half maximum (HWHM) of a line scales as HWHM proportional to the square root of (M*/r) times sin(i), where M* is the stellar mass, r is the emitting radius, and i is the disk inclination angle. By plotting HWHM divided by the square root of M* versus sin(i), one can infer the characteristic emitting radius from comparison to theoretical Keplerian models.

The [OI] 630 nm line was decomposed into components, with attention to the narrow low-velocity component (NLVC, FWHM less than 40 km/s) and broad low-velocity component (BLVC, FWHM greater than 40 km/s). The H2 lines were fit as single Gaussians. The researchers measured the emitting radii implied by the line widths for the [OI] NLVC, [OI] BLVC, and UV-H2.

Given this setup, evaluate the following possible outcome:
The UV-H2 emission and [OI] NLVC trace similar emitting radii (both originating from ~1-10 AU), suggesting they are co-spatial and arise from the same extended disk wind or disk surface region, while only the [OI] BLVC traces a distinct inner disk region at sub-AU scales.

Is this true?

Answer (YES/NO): NO